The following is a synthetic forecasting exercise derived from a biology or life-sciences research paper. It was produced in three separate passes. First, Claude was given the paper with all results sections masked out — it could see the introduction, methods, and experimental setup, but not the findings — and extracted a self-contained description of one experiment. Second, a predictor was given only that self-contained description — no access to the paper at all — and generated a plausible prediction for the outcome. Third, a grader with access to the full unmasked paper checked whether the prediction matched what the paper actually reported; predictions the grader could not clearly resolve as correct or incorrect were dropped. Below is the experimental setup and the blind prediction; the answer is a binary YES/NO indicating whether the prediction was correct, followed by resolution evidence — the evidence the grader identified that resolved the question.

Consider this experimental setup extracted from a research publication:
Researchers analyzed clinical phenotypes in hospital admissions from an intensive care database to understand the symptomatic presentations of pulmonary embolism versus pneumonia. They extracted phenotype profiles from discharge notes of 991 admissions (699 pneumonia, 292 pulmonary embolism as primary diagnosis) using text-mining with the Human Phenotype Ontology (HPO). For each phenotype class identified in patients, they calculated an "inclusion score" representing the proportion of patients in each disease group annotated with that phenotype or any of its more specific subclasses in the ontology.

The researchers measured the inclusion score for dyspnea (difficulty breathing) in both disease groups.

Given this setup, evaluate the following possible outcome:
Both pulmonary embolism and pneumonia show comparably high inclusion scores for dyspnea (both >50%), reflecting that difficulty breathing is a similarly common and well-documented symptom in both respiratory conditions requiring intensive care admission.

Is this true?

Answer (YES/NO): YES